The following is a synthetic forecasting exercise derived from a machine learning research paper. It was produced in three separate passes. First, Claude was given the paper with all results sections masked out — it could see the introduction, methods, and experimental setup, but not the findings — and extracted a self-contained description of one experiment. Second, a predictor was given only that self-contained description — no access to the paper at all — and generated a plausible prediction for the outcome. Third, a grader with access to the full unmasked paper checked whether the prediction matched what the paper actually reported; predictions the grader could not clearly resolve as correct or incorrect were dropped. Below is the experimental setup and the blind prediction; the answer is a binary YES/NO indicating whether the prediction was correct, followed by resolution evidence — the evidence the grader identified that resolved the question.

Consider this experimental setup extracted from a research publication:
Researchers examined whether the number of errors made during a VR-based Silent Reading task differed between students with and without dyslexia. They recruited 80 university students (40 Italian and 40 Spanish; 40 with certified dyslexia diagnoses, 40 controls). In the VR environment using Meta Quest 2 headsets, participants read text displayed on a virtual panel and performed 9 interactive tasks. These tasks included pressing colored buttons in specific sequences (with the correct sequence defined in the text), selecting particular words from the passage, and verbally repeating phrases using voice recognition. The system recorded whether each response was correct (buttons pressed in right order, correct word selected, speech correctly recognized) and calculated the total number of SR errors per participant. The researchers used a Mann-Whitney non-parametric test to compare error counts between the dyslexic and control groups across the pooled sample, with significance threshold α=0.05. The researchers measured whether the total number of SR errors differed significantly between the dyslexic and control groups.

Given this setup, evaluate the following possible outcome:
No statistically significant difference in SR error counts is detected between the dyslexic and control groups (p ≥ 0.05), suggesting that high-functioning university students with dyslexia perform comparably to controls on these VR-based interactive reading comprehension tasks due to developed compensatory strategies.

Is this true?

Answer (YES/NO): YES